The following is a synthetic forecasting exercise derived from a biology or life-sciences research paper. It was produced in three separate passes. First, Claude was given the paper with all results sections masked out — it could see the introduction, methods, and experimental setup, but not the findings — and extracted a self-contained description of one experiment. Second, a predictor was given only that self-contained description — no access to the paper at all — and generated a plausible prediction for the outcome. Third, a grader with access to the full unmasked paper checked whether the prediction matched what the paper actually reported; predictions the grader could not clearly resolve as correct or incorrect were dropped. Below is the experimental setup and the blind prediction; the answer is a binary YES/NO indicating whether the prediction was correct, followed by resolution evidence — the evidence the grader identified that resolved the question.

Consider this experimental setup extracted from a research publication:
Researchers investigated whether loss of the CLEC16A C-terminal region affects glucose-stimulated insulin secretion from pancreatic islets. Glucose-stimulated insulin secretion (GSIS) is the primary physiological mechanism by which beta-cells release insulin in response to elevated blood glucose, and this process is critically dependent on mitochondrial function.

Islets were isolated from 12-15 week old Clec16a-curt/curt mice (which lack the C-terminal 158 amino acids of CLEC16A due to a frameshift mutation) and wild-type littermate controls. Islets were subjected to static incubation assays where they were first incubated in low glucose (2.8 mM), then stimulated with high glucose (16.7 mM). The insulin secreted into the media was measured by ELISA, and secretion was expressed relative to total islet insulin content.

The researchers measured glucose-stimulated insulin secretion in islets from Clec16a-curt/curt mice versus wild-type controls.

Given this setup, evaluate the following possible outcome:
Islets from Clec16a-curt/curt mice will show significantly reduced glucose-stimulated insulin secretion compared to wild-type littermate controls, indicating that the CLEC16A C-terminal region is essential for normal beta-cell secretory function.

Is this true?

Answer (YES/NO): YES